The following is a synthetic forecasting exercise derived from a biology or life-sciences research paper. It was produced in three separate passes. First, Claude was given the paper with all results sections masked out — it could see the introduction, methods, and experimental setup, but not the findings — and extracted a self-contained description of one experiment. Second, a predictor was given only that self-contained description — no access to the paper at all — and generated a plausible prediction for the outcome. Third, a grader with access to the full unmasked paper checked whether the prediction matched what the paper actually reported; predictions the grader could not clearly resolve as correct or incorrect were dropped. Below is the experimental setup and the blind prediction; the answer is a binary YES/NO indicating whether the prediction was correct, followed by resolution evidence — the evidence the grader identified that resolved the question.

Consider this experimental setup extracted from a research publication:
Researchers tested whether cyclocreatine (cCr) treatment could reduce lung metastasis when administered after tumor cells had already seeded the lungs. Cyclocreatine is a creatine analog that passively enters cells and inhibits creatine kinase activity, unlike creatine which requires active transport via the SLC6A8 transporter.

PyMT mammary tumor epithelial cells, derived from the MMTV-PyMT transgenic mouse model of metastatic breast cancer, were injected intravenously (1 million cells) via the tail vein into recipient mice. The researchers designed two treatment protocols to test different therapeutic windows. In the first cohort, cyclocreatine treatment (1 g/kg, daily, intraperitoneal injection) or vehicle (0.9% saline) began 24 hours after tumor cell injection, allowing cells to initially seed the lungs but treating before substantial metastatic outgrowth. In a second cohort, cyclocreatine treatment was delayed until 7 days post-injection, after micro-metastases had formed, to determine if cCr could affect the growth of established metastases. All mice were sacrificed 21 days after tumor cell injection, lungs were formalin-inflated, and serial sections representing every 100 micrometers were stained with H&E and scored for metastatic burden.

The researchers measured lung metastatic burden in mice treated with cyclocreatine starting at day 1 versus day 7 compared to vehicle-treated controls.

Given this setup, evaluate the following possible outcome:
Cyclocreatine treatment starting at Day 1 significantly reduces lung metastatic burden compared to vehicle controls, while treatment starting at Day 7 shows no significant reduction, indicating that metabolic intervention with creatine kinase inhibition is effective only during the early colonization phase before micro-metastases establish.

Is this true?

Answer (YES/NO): NO